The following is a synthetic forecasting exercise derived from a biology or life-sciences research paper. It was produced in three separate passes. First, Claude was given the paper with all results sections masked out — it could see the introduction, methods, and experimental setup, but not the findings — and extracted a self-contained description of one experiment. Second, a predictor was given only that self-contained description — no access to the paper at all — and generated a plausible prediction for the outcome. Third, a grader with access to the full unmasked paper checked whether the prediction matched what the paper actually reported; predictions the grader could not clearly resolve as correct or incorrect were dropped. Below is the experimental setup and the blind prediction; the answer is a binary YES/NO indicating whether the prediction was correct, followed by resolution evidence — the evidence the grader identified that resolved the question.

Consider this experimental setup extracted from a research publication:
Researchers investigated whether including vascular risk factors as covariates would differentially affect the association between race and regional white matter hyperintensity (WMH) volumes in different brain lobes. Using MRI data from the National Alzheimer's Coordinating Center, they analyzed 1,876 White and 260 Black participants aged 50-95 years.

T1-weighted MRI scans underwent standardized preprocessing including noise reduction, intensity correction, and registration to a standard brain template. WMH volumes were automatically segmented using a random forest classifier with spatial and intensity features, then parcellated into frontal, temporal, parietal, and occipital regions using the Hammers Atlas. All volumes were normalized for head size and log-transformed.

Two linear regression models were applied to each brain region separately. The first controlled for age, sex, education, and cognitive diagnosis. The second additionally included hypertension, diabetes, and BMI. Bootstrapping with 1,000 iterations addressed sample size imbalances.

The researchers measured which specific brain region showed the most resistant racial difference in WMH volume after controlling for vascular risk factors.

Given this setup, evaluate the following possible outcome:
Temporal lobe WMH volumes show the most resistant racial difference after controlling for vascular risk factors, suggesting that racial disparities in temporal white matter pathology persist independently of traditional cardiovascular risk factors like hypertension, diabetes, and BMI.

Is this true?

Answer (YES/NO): NO